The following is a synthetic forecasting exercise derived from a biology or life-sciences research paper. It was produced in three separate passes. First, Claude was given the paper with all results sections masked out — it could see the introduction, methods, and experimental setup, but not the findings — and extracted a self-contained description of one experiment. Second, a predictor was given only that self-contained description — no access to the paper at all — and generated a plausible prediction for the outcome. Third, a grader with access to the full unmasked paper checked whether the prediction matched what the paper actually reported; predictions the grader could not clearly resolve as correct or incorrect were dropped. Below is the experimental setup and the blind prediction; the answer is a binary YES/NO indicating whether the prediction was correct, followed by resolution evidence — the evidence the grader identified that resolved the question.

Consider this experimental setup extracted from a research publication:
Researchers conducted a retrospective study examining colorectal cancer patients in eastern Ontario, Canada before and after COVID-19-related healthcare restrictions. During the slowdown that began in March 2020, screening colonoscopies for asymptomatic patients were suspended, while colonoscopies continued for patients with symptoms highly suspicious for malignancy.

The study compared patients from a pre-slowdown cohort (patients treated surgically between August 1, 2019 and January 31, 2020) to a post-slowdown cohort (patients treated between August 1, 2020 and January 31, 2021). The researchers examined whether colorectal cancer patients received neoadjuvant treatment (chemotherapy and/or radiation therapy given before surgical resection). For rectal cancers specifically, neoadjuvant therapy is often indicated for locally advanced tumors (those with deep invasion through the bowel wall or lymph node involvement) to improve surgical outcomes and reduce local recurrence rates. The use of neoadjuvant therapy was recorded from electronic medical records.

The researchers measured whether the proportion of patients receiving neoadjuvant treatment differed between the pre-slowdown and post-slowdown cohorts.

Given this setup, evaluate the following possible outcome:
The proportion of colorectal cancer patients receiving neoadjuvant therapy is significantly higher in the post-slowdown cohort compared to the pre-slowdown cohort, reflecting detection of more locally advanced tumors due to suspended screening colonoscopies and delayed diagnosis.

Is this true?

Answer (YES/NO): NO